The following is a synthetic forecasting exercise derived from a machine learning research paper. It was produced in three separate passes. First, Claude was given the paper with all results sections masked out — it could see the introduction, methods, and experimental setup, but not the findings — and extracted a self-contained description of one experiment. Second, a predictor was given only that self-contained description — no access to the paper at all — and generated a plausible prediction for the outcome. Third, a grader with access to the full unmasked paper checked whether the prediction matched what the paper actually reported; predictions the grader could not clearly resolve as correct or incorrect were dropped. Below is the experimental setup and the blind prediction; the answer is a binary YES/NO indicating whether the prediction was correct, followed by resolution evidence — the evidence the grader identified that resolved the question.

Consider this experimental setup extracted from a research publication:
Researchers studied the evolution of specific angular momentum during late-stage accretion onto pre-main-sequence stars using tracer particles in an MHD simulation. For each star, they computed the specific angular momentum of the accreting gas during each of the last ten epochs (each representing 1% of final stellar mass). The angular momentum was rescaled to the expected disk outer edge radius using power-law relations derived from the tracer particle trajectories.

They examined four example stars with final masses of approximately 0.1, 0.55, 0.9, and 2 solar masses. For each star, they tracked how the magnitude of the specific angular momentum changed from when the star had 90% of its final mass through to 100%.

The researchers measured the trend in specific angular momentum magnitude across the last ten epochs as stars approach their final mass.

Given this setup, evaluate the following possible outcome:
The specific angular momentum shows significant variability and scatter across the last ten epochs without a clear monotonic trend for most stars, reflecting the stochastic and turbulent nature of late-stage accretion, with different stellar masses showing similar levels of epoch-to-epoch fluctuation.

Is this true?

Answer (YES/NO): NO